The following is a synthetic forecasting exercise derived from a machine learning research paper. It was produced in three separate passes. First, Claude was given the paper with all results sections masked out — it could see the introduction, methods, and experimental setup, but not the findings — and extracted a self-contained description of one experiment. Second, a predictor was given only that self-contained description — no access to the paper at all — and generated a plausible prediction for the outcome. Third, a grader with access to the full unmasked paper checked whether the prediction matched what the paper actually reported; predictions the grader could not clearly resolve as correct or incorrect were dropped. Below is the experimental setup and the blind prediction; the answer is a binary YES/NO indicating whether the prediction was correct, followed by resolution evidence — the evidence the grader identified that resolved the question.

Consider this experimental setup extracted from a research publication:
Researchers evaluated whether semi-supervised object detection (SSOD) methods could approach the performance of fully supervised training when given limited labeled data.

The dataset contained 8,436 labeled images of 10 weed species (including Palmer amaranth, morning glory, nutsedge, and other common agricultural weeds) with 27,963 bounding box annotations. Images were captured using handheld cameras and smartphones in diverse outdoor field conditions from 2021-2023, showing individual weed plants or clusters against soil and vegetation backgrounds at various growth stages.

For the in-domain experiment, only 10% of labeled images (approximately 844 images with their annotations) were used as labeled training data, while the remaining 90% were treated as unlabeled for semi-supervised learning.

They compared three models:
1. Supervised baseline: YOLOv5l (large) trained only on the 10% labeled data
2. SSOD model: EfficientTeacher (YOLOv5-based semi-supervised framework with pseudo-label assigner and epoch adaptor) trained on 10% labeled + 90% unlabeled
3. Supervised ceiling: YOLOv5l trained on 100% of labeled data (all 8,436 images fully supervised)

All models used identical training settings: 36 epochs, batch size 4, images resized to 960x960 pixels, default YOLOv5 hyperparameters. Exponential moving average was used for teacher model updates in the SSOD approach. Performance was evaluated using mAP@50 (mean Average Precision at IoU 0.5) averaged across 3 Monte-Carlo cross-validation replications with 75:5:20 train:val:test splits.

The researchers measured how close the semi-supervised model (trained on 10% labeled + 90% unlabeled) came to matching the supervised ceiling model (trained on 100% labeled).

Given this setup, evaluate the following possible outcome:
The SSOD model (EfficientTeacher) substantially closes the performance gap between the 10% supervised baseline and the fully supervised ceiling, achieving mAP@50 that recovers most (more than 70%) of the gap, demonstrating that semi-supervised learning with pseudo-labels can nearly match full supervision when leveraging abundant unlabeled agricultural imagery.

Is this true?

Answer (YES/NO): NO